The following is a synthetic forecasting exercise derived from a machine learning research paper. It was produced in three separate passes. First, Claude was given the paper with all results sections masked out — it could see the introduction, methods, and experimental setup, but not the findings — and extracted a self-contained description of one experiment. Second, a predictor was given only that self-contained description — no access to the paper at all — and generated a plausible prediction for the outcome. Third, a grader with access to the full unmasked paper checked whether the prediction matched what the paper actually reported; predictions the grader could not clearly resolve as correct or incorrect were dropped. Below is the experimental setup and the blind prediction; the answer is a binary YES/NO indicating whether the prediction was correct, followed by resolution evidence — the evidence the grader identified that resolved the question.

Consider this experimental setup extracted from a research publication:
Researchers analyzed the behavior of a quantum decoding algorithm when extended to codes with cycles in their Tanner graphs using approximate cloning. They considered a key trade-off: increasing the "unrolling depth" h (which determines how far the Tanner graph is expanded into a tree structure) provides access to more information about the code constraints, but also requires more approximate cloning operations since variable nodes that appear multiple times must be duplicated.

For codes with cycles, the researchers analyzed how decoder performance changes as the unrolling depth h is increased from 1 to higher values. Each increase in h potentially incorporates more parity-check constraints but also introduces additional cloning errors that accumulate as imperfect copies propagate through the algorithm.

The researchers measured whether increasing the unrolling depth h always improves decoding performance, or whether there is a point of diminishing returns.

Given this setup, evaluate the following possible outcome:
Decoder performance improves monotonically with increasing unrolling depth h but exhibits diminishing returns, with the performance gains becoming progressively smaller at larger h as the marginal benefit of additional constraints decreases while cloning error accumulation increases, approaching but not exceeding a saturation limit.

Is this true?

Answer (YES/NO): NO